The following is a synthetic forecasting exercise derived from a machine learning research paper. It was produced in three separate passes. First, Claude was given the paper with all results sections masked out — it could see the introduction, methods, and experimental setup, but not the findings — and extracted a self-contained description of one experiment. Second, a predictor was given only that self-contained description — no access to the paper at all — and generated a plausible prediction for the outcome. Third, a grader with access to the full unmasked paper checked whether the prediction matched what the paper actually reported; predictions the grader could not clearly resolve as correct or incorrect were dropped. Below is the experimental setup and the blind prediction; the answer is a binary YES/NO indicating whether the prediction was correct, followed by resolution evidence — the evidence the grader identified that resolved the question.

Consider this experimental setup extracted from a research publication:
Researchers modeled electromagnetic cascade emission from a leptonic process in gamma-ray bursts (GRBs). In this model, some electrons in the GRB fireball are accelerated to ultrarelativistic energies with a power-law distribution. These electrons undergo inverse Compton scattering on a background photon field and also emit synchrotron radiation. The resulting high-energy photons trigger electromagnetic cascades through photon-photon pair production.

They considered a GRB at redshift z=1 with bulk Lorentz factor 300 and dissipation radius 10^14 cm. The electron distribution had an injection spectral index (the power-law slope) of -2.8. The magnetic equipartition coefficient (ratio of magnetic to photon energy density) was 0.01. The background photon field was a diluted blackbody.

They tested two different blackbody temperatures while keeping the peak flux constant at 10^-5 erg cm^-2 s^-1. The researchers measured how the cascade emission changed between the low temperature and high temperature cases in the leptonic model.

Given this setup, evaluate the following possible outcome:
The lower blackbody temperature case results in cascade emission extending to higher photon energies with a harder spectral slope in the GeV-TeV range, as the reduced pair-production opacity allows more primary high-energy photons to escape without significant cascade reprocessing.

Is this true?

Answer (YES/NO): NO